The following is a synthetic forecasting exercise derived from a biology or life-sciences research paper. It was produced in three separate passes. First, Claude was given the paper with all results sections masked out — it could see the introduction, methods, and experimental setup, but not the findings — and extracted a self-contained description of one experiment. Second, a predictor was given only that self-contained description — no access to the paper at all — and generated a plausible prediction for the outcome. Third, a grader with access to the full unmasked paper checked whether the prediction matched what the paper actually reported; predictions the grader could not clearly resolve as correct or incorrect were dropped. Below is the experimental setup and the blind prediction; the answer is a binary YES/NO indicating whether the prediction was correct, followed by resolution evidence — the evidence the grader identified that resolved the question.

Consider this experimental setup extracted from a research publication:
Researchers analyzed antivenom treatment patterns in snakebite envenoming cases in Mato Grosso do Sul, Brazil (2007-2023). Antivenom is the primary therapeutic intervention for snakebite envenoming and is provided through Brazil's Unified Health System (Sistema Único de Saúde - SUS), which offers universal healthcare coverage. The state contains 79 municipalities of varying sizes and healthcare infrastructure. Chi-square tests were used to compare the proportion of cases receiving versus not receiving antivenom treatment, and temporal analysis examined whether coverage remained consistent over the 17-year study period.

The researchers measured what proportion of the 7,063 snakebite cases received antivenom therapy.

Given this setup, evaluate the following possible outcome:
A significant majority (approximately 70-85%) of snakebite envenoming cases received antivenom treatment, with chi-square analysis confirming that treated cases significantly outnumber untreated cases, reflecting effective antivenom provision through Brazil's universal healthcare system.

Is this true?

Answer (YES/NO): NO